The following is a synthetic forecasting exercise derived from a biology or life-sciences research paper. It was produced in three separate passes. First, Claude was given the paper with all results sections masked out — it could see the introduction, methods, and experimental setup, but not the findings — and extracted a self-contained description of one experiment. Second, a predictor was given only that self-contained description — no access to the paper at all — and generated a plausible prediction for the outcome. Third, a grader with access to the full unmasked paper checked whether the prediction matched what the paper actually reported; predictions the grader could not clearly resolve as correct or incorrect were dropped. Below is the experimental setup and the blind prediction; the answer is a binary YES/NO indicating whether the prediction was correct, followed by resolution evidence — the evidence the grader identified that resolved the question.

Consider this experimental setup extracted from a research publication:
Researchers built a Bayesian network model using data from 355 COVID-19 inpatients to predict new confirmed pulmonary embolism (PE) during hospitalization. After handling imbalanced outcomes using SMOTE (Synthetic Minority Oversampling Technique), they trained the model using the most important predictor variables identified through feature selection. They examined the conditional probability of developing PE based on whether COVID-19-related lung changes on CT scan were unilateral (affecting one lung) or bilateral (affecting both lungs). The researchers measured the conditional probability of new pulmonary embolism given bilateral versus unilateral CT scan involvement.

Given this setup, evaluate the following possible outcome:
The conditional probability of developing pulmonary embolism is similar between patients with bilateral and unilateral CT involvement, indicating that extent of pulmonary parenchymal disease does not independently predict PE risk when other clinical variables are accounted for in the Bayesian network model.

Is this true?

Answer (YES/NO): NO